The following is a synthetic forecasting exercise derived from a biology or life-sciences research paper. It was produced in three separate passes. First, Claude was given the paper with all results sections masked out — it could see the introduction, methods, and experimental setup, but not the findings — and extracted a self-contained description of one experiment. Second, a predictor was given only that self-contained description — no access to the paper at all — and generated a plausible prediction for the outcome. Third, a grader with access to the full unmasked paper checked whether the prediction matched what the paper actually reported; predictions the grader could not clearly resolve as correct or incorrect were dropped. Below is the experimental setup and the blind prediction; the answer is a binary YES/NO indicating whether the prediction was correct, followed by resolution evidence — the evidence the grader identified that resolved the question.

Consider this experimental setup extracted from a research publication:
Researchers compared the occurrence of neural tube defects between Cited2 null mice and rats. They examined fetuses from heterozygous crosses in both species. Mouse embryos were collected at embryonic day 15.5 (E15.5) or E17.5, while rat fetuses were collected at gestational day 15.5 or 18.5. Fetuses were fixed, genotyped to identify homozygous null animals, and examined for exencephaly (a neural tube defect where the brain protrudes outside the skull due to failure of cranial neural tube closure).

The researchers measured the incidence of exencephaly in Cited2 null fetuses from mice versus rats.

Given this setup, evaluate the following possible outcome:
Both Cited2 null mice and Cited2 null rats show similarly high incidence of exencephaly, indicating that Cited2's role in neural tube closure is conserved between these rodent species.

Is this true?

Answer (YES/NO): NO